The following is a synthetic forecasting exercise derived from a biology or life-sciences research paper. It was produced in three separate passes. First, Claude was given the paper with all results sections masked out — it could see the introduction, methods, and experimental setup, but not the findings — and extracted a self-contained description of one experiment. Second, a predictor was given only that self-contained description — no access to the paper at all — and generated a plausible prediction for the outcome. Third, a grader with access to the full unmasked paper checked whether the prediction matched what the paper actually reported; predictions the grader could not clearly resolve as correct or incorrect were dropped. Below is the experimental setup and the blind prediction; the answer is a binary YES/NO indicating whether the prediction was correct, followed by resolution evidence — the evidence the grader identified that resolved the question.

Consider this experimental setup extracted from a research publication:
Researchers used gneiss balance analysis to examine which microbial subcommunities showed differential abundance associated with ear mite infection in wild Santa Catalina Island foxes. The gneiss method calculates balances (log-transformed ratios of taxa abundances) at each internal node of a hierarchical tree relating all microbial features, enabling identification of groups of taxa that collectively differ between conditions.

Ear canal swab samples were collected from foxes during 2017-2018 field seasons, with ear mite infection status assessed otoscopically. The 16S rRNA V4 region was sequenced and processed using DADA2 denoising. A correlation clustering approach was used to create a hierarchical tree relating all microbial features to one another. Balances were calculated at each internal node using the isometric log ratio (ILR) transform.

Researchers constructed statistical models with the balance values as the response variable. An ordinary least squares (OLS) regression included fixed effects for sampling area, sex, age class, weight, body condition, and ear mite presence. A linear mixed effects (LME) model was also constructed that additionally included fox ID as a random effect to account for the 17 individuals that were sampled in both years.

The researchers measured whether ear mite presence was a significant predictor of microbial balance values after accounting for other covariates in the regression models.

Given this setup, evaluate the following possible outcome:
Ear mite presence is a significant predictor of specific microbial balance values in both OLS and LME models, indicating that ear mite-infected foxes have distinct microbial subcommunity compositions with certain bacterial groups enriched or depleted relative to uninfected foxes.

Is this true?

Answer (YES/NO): YES